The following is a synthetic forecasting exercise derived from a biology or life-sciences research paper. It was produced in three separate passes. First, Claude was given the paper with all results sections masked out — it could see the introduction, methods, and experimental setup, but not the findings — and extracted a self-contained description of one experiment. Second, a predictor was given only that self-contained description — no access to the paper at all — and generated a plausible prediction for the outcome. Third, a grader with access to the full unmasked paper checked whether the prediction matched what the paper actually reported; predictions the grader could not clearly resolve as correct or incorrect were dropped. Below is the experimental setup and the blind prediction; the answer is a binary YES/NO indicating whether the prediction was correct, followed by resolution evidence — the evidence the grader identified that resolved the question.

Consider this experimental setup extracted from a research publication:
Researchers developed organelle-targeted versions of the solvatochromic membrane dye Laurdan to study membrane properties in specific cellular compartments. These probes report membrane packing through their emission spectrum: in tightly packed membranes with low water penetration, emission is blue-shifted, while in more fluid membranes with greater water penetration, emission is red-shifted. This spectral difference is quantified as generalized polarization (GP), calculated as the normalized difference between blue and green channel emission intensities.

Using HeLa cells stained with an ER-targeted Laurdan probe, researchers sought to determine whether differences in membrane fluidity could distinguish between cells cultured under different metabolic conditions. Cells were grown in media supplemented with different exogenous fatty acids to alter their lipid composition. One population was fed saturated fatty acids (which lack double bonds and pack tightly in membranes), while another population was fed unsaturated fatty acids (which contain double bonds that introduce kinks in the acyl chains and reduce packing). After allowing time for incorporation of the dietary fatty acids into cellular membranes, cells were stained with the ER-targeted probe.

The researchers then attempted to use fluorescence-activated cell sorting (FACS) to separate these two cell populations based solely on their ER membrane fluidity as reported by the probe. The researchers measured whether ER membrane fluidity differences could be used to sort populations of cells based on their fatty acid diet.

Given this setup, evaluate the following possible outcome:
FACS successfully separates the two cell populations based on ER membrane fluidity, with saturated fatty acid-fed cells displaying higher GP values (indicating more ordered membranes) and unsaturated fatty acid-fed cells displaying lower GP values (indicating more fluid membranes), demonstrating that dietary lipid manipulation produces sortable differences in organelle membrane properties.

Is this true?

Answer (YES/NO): NO